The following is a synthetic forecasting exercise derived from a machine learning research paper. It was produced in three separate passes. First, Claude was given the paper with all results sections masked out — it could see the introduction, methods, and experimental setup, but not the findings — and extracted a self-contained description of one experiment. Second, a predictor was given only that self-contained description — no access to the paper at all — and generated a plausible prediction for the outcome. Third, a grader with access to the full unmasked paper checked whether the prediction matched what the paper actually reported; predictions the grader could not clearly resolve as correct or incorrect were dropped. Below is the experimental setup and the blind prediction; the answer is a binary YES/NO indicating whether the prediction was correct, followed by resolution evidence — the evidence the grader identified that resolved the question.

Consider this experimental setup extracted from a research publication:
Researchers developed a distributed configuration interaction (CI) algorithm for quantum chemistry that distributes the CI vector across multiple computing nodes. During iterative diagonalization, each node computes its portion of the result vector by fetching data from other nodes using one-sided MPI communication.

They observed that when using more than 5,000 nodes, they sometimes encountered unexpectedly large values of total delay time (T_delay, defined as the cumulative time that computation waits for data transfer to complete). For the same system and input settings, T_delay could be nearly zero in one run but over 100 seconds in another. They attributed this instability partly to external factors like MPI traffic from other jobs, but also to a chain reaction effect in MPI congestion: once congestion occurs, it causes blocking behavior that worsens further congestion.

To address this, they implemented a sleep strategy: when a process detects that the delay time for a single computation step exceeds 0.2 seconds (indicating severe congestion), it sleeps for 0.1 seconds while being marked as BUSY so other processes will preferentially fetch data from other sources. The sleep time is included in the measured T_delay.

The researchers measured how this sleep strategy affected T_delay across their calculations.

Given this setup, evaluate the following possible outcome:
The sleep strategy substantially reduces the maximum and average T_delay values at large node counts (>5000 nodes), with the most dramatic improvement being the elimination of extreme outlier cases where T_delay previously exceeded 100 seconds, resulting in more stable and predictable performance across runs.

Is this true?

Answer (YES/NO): NO